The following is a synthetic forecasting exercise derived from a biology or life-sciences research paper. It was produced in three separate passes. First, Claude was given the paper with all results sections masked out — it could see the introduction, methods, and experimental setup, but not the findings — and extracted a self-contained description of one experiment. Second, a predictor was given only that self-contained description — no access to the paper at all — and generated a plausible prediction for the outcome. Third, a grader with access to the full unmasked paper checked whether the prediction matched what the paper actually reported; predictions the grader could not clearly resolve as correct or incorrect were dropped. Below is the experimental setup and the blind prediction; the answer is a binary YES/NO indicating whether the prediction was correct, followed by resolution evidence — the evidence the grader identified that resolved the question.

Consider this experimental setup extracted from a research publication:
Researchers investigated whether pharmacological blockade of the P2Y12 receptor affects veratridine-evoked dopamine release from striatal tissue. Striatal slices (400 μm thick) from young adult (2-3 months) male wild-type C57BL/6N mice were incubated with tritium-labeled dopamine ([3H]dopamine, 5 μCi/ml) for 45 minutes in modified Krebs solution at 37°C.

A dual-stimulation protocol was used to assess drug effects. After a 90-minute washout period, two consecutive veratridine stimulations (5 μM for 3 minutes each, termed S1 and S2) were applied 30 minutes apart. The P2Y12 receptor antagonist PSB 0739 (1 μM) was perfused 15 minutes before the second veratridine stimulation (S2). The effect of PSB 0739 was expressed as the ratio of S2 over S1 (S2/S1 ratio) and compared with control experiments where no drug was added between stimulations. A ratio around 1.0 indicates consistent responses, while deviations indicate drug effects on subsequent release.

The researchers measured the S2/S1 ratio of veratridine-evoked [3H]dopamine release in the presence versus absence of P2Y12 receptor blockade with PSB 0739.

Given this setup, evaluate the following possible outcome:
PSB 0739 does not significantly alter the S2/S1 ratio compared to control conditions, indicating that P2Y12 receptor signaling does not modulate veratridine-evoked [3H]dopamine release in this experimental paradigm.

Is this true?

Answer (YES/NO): YES